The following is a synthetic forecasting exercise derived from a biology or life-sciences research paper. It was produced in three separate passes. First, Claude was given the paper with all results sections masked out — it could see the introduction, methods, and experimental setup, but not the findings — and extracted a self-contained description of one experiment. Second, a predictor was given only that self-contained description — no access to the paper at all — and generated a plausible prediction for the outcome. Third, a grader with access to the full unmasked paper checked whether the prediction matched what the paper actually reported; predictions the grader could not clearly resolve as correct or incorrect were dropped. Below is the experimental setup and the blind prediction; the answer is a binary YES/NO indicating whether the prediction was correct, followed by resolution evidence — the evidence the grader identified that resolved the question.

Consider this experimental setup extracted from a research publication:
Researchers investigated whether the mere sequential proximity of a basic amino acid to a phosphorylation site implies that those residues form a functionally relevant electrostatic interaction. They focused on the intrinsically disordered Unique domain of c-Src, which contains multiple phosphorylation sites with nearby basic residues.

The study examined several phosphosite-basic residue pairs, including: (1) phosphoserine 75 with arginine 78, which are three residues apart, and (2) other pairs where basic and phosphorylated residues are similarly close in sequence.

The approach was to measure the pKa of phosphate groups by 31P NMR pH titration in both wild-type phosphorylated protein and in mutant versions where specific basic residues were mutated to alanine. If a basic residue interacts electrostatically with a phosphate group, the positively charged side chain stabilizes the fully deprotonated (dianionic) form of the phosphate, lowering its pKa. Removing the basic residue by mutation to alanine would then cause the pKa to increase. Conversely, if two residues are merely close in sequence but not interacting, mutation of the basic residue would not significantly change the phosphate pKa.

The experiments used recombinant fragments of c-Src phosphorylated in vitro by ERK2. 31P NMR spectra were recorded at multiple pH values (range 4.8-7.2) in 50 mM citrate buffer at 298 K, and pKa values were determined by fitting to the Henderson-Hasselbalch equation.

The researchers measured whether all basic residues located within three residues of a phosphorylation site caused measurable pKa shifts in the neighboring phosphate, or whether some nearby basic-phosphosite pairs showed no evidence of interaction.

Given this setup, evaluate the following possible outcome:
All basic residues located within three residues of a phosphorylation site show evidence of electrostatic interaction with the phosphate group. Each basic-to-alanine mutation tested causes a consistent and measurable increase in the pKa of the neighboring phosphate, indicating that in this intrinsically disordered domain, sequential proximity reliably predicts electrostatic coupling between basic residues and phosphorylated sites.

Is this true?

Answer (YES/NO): NO